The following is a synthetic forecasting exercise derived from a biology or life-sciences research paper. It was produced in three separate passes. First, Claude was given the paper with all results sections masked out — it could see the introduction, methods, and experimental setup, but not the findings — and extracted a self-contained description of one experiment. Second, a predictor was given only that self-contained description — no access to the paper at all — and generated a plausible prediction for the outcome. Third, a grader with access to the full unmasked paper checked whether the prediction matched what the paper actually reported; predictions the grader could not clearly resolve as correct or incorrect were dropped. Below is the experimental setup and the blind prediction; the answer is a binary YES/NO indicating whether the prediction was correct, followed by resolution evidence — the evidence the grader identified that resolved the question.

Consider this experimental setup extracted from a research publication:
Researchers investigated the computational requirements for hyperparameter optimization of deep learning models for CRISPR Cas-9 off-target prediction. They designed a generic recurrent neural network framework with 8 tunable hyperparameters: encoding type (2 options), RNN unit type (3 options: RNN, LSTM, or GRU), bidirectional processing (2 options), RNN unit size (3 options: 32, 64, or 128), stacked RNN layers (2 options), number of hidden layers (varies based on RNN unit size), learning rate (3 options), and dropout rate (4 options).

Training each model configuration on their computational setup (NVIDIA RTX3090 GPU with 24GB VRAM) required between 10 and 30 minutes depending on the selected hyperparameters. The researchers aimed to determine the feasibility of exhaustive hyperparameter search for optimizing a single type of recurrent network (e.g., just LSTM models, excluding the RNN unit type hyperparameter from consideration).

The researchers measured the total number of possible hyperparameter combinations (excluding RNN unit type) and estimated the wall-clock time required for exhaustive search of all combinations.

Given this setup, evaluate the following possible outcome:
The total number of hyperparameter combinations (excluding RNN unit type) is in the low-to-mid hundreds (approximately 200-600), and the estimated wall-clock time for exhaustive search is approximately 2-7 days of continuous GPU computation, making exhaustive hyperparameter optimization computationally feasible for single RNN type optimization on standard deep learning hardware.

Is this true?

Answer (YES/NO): NO